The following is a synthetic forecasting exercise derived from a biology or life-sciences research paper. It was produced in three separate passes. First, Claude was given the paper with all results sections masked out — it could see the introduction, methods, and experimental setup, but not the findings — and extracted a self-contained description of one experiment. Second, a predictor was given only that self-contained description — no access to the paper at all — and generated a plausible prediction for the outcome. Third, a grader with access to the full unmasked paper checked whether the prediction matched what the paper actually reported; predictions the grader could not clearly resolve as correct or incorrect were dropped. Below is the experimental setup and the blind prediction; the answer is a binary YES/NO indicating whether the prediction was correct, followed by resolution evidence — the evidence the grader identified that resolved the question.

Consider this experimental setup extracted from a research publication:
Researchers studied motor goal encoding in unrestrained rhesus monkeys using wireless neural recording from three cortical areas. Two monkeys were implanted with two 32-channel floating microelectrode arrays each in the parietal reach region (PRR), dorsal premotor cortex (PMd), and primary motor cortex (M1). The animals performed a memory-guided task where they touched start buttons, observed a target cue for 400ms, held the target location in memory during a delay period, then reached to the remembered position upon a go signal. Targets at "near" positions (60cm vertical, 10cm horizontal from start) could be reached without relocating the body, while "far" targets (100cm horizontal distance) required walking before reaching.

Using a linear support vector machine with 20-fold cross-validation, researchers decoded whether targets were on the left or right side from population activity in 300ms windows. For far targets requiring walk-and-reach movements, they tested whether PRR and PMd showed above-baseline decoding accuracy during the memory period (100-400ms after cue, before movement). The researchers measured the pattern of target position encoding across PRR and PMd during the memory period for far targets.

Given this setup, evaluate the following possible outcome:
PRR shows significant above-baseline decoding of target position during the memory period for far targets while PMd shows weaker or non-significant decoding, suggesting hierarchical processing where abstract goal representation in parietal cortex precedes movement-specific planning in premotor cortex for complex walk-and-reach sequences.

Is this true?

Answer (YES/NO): NO